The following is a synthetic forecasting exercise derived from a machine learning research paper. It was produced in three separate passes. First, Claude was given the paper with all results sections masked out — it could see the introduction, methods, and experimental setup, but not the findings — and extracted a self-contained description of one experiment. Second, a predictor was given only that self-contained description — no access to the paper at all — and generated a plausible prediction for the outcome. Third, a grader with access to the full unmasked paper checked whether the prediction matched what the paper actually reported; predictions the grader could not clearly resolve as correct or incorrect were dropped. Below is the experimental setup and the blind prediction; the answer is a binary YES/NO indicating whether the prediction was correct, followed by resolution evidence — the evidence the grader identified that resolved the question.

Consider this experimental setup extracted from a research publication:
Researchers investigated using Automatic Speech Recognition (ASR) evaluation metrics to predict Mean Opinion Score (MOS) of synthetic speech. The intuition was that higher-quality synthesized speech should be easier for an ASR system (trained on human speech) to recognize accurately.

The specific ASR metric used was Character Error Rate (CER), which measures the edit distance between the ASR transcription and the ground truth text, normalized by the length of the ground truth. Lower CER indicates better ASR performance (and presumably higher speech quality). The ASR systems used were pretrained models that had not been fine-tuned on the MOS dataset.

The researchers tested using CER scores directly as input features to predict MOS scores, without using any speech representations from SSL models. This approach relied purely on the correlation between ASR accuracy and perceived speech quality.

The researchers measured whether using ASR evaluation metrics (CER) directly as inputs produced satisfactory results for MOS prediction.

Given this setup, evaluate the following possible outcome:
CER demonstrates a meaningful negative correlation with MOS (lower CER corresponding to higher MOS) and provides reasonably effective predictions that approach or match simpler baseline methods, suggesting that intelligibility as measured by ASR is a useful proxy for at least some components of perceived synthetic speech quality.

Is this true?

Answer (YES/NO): NO